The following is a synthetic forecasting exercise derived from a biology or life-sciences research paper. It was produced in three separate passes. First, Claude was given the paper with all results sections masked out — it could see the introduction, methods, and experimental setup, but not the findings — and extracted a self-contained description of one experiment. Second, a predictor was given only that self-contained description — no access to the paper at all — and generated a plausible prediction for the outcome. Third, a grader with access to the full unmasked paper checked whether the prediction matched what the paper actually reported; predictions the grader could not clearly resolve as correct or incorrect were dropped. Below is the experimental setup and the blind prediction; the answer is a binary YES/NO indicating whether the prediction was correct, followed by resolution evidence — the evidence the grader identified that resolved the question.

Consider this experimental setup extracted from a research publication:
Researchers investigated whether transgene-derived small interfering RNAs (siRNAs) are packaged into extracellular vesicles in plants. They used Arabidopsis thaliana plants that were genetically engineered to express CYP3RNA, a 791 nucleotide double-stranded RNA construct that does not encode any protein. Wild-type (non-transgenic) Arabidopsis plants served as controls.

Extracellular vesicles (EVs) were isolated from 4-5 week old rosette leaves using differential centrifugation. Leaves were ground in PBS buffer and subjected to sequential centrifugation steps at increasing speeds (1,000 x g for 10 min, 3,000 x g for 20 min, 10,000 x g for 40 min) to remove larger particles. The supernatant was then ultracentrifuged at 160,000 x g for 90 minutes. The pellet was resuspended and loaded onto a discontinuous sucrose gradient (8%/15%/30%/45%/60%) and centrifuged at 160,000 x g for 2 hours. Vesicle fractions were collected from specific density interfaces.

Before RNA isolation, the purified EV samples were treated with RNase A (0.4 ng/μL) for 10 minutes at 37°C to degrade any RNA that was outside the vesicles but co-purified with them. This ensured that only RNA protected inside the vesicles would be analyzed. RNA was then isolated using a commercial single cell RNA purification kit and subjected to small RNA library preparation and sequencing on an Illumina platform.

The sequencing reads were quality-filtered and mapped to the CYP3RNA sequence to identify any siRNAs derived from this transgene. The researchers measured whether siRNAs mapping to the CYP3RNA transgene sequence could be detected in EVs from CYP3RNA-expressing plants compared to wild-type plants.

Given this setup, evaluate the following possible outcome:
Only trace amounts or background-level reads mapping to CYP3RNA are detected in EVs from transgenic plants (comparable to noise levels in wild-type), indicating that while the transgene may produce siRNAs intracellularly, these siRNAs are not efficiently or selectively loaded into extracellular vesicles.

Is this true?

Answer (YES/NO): NO